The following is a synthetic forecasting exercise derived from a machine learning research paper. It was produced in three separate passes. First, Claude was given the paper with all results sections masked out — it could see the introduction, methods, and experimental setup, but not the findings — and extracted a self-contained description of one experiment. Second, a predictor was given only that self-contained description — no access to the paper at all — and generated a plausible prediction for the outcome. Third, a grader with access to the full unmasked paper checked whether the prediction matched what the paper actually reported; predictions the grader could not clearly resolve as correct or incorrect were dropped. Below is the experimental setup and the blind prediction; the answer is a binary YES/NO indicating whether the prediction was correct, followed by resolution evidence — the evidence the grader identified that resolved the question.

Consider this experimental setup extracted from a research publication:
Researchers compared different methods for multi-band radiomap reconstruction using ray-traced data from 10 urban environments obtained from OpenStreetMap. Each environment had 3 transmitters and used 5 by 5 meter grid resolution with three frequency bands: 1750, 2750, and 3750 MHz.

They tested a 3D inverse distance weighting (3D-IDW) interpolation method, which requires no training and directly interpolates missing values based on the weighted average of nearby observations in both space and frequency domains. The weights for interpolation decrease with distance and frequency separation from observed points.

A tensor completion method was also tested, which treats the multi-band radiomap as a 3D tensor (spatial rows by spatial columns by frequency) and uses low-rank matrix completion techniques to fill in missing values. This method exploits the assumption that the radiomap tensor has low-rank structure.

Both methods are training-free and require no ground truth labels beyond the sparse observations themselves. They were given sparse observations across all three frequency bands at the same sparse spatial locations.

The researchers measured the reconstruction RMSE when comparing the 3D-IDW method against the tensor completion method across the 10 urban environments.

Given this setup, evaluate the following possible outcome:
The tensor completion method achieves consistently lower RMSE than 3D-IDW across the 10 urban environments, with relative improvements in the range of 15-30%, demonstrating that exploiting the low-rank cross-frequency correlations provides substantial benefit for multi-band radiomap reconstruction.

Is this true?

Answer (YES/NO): NO